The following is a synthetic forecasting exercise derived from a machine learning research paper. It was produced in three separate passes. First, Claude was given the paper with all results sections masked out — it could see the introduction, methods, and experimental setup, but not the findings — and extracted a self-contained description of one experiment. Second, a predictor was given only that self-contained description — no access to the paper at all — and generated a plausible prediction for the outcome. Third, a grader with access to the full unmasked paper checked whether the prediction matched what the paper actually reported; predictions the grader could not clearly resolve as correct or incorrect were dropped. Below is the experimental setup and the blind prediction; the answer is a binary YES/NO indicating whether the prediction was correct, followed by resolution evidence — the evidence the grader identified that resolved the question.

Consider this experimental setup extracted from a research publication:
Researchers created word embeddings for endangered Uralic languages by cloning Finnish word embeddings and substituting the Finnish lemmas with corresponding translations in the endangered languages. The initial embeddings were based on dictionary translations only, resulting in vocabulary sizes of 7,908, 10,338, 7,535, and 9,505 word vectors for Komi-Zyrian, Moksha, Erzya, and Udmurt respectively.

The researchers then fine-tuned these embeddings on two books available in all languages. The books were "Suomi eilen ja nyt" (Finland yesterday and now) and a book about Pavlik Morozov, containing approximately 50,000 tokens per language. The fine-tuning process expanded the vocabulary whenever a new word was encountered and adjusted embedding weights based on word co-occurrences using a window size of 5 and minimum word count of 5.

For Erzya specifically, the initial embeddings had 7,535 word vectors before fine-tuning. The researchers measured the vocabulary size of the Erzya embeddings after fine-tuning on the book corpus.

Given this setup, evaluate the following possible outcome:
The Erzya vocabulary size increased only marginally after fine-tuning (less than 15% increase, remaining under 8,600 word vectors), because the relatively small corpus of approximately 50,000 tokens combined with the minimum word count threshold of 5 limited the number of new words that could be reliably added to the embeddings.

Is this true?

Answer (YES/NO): NO